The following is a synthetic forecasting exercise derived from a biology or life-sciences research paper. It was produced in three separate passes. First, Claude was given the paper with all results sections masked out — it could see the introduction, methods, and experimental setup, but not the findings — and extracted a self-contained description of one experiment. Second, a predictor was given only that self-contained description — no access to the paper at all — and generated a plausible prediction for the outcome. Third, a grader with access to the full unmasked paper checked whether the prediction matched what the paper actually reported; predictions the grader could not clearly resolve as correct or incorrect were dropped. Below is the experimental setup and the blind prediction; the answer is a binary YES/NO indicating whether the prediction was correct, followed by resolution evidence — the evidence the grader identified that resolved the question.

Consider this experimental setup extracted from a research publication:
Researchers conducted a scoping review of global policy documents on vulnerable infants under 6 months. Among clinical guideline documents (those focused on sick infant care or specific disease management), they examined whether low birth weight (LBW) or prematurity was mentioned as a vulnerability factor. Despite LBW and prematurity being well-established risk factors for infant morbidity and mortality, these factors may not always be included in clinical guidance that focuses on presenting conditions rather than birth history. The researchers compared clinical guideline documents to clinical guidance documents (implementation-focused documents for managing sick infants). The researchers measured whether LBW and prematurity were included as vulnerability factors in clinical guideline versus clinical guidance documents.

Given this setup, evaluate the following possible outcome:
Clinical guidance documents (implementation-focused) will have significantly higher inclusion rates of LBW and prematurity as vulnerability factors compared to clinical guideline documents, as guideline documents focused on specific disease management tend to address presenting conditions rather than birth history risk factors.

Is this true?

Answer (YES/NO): YES